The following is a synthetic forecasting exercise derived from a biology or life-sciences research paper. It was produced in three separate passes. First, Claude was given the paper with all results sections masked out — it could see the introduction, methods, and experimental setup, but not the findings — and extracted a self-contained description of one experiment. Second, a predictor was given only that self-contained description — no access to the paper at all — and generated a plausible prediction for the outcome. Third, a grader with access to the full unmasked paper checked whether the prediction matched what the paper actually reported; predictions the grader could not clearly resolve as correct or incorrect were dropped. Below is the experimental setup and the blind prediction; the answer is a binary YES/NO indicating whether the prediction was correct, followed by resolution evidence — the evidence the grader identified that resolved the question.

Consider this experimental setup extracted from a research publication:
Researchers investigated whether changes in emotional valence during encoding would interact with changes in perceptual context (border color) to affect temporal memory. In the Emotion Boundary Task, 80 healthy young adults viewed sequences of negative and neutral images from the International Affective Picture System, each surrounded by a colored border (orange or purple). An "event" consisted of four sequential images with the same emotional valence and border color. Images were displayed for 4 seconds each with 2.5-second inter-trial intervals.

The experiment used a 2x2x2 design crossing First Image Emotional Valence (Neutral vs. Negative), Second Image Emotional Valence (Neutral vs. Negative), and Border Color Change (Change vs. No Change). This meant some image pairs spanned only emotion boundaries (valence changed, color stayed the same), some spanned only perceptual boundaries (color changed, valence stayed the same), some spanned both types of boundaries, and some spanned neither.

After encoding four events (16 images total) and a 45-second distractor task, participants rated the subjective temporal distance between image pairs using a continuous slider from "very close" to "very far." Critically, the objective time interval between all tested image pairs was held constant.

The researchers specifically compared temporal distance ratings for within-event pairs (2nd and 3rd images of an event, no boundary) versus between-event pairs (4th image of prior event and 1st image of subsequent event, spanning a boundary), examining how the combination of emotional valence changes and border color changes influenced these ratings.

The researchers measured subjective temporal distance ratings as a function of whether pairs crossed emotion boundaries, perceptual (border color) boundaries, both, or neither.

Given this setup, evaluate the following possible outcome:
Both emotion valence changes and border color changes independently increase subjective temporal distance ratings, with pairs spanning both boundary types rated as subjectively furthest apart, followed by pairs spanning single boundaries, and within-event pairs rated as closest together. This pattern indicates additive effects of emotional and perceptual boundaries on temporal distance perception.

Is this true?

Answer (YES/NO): NO